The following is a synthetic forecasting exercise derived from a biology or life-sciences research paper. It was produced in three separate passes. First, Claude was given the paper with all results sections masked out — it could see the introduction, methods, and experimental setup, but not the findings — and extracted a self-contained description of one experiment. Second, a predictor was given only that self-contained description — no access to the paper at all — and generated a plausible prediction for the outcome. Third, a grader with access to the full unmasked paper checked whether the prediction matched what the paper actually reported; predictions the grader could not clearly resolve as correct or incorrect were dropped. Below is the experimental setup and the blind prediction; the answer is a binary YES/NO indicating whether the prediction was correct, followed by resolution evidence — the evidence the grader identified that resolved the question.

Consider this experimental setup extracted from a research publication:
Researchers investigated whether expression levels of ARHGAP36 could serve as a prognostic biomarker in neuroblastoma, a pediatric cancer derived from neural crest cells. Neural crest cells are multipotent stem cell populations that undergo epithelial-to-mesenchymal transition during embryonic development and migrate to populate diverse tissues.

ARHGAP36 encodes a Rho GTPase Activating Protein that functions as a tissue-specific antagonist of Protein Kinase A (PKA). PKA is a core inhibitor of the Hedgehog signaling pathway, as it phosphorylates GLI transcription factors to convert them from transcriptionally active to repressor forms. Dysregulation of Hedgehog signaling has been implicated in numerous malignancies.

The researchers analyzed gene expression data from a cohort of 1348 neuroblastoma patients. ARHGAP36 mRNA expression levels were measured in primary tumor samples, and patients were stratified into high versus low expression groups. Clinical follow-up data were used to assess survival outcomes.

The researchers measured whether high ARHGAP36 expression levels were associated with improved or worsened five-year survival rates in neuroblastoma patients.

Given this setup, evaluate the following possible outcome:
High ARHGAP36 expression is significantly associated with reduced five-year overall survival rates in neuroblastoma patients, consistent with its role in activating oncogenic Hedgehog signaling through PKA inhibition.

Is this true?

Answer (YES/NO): NO